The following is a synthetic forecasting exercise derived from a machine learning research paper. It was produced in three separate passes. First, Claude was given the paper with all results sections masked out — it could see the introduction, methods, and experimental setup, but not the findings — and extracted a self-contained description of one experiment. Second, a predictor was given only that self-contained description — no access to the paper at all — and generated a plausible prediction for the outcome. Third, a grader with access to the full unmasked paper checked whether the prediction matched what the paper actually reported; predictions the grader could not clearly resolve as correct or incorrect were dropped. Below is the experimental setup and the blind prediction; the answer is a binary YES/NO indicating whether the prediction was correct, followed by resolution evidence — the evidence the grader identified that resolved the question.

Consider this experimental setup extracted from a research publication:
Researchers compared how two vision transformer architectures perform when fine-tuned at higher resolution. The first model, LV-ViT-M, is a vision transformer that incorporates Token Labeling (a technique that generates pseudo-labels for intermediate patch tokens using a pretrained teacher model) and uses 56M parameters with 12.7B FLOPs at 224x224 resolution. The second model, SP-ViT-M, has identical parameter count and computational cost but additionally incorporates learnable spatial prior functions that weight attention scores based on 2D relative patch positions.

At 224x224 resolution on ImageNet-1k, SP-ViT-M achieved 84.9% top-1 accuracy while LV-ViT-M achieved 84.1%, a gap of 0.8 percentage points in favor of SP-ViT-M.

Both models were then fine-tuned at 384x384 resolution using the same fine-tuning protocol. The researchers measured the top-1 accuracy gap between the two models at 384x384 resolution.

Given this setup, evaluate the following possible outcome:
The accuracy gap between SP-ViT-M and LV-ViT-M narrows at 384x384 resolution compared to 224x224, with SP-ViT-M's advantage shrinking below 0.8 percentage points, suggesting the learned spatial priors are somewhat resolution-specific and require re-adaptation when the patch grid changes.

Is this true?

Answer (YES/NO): YES